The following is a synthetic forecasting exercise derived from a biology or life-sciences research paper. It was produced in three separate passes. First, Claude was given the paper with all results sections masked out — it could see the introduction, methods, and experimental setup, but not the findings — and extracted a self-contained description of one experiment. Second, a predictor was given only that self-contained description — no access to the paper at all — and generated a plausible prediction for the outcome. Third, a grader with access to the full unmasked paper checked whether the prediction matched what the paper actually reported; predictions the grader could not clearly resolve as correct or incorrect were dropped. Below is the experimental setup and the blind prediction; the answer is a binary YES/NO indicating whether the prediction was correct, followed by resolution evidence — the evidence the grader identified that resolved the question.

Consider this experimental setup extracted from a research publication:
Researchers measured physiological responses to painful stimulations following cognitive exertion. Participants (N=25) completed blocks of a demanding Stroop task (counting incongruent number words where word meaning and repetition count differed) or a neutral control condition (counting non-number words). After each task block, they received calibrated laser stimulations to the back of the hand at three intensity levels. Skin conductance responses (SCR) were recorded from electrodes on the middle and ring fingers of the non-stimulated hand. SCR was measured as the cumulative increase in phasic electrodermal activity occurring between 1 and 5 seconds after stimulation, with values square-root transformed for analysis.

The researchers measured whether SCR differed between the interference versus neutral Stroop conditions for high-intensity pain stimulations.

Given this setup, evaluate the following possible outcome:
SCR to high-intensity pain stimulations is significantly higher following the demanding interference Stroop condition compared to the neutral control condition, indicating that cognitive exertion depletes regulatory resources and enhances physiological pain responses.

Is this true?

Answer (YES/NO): NO